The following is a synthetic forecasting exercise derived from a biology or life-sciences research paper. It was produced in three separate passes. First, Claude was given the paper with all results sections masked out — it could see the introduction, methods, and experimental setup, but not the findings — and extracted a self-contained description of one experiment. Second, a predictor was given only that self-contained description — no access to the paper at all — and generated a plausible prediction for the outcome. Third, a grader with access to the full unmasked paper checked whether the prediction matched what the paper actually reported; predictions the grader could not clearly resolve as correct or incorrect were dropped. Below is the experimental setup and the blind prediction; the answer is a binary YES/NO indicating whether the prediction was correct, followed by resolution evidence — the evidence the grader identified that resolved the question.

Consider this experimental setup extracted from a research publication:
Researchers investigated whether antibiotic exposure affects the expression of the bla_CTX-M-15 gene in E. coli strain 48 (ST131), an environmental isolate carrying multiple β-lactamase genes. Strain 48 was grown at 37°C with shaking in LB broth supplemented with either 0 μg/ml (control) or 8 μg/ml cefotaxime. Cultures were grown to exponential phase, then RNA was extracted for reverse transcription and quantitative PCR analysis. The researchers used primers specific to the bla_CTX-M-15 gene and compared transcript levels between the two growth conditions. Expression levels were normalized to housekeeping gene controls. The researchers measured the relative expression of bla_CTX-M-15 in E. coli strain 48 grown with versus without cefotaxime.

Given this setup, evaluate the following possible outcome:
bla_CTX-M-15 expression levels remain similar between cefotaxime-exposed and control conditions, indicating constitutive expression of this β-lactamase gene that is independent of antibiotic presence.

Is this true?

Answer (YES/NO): YES